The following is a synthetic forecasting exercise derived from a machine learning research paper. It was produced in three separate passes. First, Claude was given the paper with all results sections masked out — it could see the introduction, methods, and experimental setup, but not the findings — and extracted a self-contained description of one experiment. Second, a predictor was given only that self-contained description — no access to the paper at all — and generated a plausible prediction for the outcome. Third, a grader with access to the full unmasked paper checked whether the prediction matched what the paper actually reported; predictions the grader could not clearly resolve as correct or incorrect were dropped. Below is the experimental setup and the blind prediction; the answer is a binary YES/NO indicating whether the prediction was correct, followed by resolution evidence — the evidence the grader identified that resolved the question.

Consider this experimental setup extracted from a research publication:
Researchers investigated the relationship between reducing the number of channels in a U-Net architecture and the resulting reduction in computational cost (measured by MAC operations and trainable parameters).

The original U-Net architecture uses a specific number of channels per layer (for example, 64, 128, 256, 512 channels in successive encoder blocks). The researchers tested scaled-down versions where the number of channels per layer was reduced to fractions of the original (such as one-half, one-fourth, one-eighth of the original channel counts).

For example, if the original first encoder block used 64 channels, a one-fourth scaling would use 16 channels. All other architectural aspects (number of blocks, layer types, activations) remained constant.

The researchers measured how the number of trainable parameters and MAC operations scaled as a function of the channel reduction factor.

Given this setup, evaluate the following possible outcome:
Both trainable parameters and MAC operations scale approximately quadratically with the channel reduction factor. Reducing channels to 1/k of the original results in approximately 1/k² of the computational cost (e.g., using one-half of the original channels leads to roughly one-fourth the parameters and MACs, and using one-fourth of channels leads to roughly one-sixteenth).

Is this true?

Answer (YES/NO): YES